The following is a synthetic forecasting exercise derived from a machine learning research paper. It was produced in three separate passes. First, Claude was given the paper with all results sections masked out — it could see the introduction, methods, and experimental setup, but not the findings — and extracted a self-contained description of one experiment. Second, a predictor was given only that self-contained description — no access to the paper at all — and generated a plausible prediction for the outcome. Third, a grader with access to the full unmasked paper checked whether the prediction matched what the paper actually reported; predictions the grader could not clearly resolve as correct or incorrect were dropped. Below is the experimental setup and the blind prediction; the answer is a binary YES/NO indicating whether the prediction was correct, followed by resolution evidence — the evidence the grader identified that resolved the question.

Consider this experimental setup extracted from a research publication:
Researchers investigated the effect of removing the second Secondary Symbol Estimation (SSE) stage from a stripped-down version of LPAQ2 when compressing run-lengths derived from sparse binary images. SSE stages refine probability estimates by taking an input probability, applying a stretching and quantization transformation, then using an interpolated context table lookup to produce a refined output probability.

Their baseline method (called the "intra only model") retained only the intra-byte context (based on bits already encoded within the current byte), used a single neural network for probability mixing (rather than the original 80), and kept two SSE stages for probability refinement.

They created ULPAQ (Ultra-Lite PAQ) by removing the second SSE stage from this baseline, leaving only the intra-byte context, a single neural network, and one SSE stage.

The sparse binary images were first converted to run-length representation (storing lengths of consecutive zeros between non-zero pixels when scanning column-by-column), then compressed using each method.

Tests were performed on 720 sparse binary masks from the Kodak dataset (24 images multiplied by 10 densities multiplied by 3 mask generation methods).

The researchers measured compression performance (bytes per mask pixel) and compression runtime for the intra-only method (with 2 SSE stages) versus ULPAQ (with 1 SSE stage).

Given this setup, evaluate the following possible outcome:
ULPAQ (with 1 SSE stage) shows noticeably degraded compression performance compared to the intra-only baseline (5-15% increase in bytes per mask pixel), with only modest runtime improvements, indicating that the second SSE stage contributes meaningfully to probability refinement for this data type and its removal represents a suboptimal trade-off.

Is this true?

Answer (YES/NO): NO